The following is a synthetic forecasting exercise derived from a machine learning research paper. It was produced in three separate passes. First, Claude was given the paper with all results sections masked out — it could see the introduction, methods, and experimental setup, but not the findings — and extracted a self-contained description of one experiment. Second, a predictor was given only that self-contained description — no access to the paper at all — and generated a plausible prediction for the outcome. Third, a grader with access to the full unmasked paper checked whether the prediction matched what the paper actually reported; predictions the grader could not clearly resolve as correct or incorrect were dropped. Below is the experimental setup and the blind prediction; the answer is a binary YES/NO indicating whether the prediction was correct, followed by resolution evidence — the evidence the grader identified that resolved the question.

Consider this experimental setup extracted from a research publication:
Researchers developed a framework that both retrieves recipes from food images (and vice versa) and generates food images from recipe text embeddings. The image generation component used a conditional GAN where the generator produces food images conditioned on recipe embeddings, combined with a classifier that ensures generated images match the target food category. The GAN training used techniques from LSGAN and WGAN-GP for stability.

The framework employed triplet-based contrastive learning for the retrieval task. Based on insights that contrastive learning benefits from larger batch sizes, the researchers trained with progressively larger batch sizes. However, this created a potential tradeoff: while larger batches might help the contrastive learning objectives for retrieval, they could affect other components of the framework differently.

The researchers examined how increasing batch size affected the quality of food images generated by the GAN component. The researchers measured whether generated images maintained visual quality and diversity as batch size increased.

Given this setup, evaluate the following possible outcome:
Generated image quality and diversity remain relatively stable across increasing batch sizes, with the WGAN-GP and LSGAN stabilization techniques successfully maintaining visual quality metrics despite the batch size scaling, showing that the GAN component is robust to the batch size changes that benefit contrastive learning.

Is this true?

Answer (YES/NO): NO